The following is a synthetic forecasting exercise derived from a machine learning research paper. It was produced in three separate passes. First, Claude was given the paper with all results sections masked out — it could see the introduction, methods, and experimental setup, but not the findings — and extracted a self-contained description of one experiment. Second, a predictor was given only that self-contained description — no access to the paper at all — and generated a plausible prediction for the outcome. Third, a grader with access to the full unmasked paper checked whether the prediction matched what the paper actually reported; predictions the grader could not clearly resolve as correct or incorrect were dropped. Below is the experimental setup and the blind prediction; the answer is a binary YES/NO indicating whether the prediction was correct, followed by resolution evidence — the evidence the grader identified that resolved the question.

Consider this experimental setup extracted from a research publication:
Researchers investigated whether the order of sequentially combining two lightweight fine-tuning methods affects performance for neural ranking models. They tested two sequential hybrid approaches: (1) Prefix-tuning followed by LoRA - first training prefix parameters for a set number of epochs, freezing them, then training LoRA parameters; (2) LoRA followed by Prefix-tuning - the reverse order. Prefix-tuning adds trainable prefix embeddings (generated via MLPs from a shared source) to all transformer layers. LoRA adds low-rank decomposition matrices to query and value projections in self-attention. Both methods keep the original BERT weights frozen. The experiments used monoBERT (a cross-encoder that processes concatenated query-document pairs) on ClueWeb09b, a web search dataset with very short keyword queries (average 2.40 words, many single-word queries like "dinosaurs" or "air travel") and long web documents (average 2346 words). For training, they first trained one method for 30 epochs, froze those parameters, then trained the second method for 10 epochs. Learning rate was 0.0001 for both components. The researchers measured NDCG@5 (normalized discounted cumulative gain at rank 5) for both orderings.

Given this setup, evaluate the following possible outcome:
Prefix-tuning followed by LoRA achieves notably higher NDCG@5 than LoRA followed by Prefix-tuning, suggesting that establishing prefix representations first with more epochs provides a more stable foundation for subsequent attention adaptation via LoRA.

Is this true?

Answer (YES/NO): NO